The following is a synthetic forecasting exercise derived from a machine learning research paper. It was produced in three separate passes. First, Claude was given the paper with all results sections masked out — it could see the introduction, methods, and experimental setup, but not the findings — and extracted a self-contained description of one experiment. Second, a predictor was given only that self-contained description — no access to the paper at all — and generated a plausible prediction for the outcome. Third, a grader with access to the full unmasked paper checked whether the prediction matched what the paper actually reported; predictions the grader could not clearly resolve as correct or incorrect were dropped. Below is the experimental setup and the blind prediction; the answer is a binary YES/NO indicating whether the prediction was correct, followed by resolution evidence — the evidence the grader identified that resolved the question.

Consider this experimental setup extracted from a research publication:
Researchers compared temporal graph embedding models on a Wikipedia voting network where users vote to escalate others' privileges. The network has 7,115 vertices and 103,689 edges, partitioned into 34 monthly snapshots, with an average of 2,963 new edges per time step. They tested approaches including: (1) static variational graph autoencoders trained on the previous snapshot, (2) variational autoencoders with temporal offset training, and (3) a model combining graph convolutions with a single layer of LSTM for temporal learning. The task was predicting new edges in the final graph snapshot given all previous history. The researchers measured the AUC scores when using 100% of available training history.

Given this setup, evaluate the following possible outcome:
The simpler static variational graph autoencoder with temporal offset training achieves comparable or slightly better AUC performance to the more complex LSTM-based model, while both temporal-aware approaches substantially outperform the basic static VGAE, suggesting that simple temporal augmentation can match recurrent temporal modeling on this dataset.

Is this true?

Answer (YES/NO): NO